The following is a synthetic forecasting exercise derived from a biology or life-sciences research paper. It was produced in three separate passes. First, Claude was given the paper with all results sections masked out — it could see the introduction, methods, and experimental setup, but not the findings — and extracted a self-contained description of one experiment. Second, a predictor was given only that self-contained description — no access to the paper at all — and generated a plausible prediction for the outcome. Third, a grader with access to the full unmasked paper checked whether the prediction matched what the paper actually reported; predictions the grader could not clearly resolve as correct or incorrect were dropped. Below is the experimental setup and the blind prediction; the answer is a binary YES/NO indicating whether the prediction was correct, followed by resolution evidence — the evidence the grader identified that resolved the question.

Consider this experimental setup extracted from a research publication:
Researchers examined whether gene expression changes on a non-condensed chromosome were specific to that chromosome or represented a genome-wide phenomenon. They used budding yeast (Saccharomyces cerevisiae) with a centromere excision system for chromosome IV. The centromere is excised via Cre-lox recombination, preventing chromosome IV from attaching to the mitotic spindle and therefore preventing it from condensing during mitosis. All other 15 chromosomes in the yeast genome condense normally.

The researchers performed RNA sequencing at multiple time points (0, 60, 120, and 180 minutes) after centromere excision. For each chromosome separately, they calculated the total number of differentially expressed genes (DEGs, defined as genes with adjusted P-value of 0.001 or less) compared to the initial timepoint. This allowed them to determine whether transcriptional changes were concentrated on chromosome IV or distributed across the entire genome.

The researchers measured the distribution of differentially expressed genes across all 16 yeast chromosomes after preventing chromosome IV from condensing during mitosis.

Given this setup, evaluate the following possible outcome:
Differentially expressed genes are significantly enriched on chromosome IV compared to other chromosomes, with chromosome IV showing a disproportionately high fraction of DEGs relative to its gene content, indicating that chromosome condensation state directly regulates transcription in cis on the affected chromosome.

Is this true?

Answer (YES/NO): YES